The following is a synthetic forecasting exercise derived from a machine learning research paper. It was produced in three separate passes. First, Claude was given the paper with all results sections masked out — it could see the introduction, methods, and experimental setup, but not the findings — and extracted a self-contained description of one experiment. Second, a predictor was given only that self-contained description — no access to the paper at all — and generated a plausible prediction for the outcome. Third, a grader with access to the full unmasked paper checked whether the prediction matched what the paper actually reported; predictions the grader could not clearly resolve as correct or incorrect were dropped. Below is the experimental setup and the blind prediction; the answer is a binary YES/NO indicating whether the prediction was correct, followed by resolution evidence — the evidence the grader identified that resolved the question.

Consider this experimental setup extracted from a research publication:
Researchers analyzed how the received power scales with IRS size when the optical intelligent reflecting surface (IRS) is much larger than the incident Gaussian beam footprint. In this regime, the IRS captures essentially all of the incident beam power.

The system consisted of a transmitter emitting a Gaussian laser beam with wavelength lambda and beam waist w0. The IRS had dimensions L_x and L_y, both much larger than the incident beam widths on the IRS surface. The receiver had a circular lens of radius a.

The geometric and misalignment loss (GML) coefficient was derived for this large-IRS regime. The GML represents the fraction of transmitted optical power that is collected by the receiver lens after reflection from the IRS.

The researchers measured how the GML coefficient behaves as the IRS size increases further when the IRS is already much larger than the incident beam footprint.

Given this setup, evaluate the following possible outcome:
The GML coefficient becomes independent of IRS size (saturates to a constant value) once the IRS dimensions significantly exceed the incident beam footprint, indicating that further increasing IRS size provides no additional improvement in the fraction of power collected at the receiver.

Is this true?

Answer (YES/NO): YES